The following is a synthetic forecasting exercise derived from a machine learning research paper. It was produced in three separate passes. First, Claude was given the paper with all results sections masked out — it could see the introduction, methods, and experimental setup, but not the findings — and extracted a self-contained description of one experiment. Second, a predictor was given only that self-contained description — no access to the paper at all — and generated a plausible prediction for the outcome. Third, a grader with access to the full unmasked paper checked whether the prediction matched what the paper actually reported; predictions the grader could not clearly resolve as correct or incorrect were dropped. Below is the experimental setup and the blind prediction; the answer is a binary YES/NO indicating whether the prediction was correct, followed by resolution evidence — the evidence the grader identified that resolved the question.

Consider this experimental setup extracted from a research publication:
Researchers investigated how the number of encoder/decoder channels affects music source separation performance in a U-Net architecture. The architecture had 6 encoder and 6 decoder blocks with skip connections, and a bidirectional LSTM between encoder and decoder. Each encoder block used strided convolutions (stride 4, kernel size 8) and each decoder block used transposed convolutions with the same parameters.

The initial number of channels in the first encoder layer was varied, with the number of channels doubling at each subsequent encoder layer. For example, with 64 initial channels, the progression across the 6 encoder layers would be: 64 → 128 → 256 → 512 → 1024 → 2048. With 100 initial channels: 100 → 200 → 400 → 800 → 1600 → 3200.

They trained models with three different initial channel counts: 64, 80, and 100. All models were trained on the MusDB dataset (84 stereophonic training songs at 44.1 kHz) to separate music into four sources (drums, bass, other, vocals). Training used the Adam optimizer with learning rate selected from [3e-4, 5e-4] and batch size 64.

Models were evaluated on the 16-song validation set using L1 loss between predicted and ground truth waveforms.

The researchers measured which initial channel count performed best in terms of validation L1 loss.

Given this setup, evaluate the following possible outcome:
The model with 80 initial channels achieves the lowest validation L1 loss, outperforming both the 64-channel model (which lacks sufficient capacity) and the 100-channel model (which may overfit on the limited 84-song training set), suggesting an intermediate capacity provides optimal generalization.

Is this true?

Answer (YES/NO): NO